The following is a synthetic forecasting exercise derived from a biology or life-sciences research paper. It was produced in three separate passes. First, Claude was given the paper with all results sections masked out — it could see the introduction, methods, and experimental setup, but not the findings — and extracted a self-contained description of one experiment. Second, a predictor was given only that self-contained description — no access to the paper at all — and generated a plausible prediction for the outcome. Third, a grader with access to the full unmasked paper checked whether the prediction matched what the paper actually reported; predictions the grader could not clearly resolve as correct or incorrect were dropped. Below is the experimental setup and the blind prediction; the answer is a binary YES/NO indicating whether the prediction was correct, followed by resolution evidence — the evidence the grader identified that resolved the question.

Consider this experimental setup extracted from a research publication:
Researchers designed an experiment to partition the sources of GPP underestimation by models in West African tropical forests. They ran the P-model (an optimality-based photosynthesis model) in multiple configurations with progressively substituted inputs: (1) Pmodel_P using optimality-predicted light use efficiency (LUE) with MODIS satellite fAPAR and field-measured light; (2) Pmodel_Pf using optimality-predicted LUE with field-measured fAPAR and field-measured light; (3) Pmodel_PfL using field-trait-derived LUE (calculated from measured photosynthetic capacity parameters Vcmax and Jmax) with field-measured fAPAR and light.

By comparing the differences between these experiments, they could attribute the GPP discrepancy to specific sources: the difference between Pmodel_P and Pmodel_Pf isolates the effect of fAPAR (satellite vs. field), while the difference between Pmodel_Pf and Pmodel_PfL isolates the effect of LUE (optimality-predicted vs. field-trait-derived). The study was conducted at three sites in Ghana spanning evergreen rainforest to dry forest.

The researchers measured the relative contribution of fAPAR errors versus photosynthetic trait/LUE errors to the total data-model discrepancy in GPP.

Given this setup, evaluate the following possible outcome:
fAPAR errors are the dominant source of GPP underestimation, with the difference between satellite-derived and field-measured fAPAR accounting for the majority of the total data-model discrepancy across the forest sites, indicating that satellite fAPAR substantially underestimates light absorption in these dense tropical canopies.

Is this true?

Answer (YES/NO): NO